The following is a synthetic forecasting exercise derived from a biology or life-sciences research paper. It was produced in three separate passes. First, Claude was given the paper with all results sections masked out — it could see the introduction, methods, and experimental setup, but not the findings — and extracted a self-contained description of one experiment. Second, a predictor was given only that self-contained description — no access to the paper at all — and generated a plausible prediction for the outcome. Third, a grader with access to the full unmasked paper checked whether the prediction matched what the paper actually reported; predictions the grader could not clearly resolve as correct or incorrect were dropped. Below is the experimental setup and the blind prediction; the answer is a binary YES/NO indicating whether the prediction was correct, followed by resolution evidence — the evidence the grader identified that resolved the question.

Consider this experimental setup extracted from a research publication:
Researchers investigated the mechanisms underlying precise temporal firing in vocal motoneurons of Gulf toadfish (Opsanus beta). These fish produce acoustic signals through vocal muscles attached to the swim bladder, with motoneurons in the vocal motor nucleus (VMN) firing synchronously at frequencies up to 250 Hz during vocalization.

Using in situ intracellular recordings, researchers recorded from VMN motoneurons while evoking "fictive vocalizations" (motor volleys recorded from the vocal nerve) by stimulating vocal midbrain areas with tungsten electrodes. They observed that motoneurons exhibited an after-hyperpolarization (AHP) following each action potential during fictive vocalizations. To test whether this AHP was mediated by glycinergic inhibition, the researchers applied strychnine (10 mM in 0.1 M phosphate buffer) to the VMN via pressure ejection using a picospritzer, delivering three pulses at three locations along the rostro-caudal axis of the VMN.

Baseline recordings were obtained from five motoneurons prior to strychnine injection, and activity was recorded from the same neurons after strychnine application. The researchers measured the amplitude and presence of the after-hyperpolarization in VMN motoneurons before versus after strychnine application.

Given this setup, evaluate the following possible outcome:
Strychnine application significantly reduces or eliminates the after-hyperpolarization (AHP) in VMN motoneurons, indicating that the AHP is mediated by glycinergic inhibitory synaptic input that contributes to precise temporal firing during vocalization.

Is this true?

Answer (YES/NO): YES